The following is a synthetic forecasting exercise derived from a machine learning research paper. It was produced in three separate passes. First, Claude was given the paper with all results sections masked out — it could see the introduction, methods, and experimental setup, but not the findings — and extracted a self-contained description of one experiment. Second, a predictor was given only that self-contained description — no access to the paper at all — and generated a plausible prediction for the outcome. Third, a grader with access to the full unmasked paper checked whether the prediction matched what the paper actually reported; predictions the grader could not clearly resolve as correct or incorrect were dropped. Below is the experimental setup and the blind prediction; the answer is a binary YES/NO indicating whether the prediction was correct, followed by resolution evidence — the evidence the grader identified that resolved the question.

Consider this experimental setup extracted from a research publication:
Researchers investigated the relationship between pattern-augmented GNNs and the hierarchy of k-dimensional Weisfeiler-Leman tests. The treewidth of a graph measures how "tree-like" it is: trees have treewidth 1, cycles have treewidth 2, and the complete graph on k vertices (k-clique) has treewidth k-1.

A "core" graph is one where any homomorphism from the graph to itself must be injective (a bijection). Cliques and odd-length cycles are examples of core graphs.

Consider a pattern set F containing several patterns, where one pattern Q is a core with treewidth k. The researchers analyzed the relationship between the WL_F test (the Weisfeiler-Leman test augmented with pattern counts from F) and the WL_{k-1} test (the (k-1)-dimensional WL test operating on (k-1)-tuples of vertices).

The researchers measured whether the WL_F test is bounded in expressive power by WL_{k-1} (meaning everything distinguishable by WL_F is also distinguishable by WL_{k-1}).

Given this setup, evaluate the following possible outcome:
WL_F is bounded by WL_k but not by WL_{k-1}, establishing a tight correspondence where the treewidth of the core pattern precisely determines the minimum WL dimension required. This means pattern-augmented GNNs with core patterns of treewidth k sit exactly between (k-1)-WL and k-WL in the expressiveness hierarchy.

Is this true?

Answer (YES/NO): YES